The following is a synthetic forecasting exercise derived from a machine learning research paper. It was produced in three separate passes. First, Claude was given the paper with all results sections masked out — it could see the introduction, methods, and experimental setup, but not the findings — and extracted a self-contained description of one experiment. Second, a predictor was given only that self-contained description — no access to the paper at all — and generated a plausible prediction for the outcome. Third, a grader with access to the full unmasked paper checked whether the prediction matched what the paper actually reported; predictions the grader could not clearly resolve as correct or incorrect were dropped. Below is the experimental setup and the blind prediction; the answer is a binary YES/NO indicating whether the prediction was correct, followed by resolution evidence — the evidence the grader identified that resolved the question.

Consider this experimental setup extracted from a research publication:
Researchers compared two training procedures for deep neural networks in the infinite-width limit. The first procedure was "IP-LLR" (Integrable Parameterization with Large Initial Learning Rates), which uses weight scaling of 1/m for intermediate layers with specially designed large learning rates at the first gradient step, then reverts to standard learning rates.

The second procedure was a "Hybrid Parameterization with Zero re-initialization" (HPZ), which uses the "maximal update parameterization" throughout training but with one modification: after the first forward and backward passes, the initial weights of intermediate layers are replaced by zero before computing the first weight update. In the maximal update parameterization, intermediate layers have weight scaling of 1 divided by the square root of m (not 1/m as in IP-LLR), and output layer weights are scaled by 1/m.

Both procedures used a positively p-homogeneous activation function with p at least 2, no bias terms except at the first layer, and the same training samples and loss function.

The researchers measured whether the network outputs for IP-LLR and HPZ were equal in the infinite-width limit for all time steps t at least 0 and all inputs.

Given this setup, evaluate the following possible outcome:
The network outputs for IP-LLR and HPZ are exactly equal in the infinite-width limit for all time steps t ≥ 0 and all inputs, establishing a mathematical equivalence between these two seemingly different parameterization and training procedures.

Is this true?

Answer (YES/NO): YES